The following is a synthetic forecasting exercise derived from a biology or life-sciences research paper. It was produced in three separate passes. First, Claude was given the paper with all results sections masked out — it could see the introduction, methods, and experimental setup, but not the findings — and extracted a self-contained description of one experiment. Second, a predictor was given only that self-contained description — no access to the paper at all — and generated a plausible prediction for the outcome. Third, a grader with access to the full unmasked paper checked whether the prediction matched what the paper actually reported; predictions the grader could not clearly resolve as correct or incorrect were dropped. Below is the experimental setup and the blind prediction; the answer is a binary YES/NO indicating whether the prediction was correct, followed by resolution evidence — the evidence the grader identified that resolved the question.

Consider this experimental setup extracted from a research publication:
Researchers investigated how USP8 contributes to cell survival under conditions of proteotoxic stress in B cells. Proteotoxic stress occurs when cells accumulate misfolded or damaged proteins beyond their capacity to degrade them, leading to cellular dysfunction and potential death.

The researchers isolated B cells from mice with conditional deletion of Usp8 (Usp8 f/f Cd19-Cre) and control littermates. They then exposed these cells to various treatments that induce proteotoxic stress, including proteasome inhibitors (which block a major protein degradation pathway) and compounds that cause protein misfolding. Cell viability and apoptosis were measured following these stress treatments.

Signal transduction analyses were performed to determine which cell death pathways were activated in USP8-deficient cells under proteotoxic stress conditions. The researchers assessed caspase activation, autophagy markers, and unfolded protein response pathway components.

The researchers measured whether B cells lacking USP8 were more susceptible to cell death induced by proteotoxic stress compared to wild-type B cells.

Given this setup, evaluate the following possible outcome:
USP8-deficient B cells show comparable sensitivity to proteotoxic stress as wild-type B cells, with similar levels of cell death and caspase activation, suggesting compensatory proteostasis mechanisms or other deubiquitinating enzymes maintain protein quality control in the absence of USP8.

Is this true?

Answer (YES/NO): NO